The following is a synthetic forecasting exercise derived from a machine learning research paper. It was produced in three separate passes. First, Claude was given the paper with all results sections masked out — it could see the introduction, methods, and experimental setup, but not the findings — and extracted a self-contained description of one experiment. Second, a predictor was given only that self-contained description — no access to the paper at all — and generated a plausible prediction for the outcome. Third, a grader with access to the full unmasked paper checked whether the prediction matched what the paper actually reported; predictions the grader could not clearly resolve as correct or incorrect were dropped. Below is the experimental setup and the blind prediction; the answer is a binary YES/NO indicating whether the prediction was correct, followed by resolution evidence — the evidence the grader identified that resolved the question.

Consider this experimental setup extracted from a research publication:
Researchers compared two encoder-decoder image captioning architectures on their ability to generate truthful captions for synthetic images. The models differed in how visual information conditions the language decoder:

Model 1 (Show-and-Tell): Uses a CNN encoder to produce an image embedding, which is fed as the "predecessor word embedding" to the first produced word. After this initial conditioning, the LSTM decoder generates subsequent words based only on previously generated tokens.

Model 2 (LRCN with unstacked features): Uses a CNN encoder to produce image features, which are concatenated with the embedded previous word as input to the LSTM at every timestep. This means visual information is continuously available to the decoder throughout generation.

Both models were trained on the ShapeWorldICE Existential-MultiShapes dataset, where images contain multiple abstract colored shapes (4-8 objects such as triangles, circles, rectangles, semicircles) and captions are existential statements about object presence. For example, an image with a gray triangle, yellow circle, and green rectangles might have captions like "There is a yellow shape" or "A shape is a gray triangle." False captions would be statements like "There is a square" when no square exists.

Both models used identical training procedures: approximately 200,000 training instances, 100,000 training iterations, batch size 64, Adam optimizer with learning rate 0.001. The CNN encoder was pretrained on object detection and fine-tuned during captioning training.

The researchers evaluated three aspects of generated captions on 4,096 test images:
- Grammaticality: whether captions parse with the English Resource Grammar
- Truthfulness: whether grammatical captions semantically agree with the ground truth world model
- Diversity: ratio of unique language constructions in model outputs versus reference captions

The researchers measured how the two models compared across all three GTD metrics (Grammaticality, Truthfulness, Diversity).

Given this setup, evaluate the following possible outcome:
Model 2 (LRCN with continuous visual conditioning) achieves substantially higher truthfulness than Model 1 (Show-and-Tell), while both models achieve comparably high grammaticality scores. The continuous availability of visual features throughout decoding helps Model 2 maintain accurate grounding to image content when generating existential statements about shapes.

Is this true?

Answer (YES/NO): YES